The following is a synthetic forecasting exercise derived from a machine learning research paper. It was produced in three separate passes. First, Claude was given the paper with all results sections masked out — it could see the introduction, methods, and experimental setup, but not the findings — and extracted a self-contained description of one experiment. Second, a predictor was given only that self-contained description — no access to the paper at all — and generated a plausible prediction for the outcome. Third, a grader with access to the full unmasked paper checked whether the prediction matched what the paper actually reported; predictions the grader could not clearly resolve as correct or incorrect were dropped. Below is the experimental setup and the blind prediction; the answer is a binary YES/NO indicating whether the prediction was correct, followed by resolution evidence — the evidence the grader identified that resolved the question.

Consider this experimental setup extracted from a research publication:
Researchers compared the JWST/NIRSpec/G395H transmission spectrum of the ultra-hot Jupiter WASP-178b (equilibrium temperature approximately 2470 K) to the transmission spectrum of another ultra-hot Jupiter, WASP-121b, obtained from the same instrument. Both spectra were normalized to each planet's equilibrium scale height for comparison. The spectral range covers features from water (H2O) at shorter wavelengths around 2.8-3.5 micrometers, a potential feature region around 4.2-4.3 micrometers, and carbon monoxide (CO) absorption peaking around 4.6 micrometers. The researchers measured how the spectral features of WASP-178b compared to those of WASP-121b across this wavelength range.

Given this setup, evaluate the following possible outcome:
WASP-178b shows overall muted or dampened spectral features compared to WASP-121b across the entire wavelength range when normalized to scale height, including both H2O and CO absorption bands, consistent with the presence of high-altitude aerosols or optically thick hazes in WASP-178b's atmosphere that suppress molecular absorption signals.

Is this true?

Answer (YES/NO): NO